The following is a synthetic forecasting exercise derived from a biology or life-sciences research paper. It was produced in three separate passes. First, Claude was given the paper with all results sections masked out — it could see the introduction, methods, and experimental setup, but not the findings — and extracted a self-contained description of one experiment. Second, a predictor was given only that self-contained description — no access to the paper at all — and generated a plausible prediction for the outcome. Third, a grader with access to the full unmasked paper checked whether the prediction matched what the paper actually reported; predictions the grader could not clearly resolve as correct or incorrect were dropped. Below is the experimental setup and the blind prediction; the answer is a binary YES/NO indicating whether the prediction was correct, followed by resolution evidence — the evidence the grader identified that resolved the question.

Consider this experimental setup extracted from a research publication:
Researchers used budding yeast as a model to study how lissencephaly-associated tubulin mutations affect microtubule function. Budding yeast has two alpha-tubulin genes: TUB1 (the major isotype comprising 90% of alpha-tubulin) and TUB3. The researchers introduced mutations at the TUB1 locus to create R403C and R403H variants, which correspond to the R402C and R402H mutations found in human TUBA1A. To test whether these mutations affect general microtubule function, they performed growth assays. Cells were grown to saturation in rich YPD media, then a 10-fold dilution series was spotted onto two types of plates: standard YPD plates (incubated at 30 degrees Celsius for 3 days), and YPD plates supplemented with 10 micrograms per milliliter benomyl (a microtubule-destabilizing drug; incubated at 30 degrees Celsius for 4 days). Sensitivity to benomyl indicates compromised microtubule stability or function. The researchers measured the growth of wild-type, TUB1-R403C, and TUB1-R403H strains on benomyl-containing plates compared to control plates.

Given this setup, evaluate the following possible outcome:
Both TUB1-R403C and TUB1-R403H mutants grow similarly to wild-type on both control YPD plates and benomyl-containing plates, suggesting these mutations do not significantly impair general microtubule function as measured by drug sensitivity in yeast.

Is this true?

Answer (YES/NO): NO